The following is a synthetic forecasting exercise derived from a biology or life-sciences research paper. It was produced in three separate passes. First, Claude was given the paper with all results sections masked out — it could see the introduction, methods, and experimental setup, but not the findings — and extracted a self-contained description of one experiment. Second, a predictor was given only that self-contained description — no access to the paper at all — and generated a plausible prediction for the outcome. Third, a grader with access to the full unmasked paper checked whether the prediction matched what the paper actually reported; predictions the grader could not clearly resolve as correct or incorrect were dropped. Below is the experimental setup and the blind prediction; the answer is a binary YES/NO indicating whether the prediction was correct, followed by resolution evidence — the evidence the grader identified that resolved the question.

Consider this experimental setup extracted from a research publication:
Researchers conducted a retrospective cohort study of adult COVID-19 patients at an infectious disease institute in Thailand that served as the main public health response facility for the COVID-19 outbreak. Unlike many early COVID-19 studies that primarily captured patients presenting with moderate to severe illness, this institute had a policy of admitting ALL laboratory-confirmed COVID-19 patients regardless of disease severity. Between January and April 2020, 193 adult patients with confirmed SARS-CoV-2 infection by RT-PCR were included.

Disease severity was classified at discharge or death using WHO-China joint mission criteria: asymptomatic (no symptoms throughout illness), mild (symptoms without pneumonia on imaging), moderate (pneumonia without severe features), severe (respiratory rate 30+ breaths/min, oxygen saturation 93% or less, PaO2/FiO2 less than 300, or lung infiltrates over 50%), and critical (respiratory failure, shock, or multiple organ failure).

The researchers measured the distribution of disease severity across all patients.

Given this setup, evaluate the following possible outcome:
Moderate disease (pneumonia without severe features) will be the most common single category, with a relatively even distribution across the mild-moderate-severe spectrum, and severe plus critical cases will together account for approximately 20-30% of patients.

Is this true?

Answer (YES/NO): NO